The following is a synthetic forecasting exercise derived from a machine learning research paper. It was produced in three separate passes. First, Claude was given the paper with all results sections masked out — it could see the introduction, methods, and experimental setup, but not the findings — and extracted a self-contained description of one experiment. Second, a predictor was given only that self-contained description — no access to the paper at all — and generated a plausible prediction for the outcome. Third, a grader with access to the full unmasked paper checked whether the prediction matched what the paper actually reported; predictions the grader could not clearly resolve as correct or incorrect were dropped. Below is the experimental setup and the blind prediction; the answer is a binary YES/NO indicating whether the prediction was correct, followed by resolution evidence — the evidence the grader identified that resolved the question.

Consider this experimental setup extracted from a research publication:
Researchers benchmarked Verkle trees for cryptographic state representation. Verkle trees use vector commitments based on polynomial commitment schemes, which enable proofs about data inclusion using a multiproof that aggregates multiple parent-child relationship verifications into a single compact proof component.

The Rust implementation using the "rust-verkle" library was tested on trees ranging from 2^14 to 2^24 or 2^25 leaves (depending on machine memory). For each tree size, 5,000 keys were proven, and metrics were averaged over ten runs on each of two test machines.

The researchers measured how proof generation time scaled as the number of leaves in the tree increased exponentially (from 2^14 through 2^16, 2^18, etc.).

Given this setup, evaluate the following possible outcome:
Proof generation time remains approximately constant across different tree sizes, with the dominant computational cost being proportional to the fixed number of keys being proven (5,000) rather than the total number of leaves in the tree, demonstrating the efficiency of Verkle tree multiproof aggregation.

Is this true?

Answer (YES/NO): NO